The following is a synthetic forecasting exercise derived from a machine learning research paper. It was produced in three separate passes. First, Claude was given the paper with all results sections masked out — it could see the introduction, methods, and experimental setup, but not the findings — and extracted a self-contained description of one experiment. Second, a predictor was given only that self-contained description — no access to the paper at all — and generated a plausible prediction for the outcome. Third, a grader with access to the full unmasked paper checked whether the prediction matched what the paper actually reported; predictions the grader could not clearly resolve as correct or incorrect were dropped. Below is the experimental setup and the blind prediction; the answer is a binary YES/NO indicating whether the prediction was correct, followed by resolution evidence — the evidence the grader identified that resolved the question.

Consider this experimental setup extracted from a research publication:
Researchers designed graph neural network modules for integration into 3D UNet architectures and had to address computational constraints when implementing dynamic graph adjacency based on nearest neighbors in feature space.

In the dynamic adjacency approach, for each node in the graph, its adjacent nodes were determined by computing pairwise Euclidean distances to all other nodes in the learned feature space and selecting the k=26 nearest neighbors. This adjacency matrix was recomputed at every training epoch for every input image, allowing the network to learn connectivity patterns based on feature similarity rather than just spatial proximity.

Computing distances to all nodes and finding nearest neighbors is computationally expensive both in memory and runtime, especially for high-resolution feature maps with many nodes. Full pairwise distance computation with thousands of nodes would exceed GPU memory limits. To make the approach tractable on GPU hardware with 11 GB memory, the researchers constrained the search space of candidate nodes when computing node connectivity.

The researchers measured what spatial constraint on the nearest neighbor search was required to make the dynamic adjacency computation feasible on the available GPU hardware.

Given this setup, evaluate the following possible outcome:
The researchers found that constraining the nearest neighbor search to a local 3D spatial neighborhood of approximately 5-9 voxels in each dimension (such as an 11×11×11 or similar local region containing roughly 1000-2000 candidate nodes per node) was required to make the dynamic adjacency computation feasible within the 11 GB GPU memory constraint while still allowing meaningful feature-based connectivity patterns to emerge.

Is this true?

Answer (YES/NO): YES